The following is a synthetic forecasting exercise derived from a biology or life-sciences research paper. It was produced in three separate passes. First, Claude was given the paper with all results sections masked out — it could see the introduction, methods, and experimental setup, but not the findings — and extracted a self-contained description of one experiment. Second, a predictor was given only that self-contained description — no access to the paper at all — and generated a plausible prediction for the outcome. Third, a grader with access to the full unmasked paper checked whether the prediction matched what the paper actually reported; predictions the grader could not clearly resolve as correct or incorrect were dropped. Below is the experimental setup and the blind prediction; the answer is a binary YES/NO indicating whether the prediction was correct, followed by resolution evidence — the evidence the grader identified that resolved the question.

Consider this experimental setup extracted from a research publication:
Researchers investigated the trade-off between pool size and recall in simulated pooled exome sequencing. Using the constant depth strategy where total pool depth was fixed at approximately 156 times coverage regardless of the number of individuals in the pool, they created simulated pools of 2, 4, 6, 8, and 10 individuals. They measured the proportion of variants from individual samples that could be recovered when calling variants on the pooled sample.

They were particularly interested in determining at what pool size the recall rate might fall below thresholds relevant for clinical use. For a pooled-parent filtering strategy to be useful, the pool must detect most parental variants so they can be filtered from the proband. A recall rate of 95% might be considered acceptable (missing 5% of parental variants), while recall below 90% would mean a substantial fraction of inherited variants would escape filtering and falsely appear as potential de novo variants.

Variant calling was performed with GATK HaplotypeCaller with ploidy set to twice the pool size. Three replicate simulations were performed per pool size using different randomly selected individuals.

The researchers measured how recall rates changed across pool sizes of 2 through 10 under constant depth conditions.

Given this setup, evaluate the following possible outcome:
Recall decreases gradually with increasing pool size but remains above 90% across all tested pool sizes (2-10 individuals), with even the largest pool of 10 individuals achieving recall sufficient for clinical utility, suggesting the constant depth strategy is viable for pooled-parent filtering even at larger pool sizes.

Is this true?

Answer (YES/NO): YES